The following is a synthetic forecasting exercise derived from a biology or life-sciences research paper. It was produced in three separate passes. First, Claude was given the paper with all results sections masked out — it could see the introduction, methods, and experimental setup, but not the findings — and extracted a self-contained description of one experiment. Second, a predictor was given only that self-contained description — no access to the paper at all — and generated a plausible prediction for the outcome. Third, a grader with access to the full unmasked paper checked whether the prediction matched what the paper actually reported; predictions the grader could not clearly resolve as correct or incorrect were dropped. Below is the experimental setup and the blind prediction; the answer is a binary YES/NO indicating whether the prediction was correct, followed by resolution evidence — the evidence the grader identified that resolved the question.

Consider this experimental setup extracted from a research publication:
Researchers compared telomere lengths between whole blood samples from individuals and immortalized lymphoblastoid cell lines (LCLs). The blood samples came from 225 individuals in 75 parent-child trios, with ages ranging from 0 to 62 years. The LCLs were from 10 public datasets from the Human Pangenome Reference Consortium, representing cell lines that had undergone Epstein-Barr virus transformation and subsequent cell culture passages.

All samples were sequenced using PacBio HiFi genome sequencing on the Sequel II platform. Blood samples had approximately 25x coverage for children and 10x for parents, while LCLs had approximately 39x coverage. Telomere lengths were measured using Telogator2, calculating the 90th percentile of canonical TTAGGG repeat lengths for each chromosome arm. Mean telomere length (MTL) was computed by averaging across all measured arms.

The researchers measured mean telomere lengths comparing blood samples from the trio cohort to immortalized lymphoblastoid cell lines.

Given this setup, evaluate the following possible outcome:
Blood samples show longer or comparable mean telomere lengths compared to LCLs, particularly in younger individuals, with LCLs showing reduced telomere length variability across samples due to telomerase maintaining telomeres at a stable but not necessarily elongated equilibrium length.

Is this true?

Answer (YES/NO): NO